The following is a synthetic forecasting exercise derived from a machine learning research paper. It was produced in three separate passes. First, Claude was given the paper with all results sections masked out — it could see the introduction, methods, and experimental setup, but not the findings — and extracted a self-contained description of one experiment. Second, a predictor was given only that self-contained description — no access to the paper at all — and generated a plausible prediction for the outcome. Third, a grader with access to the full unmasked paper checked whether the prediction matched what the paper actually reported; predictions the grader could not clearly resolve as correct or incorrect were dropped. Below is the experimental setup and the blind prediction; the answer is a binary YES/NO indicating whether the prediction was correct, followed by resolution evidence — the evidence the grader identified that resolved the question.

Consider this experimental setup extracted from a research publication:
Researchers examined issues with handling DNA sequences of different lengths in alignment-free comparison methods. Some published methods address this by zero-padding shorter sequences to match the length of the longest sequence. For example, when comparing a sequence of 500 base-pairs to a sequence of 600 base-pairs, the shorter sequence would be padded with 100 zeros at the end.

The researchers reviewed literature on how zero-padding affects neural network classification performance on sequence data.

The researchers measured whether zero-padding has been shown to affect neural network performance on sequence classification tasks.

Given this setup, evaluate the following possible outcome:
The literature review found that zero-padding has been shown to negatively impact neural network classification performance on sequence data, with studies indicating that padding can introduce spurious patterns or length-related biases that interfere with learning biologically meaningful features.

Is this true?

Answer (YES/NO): NO